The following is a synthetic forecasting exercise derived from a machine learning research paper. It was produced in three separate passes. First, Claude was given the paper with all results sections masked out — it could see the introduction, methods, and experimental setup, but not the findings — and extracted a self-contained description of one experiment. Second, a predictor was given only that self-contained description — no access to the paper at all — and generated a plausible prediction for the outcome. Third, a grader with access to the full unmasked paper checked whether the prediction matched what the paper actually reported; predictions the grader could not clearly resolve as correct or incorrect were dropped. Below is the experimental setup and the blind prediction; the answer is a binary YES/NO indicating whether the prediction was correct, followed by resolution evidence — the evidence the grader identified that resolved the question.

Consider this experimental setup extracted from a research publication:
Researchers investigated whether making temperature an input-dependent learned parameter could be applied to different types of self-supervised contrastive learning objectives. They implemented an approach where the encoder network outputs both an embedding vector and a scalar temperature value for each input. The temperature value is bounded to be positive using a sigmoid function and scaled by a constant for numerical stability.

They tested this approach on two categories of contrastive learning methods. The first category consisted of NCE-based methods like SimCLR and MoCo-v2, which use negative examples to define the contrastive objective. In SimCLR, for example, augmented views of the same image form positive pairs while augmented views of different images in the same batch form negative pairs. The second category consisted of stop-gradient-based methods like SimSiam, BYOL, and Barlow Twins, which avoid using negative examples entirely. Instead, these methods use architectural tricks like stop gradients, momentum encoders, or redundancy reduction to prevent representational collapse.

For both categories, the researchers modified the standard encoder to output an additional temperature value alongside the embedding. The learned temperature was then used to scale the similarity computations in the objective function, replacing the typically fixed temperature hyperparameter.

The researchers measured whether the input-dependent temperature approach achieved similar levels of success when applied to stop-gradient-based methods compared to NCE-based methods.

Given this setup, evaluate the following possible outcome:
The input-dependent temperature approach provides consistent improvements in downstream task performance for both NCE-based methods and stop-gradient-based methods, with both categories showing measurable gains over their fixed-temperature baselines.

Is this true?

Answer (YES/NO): NO